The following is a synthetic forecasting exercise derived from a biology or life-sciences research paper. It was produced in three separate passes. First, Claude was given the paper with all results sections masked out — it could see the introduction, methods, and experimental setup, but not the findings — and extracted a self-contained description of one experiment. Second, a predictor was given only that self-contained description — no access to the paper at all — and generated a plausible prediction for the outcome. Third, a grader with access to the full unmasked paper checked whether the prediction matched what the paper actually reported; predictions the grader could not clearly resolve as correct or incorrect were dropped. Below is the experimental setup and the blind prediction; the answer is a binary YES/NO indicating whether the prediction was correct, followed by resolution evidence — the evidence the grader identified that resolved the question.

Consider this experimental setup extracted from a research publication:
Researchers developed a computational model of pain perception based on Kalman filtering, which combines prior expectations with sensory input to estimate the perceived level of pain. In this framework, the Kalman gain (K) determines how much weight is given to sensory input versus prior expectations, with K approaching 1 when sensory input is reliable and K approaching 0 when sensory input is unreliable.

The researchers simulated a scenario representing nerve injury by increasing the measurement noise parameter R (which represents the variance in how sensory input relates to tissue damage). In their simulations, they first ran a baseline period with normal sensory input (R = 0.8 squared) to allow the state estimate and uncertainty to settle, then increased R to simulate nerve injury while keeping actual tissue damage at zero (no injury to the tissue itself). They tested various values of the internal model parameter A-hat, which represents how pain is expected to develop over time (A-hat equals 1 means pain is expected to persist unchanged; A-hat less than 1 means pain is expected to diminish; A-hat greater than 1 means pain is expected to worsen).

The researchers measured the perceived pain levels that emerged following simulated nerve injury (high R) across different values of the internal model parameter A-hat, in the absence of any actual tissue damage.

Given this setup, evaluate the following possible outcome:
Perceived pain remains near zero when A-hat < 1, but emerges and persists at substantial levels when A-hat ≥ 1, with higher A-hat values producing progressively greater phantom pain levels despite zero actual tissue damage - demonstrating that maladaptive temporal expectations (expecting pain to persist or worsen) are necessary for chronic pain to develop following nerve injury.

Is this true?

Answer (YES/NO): NO